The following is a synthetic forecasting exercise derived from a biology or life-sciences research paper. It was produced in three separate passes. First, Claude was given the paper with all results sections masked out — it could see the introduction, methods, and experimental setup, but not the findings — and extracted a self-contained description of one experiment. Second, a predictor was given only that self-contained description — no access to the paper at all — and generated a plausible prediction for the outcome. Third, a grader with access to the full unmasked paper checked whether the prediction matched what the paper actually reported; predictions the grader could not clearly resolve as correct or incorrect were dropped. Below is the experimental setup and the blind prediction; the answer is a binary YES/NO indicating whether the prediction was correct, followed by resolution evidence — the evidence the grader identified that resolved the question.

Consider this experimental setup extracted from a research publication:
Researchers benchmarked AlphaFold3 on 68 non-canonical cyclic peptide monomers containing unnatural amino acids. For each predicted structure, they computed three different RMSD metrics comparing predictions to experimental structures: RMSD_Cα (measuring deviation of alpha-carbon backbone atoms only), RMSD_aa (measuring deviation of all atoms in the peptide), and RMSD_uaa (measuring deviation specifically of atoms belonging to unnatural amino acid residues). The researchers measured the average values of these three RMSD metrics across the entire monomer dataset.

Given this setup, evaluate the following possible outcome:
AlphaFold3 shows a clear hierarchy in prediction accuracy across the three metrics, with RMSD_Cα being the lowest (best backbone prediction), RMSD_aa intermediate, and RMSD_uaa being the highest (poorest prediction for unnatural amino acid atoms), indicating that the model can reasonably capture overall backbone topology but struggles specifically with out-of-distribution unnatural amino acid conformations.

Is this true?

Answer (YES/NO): NO